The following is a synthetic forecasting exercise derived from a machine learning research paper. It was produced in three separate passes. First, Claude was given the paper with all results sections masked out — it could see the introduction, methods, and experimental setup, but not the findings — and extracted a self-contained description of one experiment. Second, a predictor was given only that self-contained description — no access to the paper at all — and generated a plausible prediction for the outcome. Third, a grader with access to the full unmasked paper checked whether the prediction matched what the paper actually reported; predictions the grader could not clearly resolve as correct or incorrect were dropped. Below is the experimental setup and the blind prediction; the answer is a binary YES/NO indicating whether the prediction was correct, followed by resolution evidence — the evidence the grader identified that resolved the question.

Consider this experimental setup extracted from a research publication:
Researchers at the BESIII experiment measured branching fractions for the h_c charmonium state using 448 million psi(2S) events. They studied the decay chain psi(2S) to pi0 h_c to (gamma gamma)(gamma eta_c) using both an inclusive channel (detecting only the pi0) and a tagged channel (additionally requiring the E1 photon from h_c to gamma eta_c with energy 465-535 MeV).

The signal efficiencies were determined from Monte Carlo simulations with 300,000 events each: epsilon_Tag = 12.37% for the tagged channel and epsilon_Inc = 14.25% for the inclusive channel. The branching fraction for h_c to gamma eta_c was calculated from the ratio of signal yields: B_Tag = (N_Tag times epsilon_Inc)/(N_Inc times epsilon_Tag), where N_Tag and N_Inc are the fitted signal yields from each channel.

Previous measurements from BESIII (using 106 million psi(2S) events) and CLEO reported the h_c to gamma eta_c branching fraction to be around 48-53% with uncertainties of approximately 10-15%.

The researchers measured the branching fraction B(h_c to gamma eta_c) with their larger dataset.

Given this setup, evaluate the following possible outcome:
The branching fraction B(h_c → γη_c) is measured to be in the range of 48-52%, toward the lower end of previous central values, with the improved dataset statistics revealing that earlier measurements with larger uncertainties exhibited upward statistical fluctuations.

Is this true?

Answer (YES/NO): NO